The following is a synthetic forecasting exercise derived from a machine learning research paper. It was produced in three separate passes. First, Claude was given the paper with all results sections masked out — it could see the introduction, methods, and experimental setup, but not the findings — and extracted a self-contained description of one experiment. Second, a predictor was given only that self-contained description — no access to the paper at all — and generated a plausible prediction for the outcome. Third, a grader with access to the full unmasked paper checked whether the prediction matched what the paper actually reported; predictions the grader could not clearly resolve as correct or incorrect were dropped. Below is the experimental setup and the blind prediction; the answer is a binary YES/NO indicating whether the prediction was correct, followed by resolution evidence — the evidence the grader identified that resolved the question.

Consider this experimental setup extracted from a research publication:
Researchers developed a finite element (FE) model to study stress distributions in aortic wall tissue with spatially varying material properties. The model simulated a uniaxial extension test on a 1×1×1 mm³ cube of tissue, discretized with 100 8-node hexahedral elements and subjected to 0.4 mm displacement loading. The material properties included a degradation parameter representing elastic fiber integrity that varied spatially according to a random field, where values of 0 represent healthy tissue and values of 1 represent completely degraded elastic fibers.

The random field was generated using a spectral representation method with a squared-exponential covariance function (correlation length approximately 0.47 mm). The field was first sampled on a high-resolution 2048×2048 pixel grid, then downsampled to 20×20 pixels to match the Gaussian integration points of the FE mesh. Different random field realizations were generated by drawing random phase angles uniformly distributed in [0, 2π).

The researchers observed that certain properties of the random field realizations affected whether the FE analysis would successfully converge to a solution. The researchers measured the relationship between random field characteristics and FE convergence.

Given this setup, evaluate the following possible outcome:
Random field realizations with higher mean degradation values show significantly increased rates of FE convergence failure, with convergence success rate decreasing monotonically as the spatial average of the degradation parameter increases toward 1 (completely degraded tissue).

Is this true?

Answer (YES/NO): NO